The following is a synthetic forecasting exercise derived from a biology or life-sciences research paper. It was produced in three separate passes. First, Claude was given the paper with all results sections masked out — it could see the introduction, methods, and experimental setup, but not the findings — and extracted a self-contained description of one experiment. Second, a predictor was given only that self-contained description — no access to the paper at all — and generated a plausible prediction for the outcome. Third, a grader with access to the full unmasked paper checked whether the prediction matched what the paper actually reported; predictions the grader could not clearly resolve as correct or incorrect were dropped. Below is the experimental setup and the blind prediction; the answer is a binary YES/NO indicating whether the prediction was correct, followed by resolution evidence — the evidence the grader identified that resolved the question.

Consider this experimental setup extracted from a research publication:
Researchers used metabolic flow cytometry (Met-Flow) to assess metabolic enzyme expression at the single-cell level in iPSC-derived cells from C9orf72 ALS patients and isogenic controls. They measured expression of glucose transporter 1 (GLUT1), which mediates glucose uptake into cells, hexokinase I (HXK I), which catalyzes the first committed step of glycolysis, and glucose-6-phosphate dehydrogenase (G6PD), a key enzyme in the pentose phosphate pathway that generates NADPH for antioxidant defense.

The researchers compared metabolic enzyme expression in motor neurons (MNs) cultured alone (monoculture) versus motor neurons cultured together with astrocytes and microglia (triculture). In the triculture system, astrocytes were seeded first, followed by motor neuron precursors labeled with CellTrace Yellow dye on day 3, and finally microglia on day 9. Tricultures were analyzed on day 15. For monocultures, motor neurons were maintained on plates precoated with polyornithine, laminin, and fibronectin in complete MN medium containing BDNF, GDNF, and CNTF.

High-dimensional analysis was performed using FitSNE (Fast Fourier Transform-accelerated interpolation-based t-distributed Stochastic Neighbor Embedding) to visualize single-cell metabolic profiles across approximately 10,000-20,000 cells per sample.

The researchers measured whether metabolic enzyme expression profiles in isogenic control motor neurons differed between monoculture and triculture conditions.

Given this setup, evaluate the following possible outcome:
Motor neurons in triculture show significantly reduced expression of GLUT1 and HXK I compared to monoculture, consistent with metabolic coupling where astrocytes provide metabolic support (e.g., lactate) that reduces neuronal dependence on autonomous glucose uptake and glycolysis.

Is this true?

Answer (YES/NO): NO